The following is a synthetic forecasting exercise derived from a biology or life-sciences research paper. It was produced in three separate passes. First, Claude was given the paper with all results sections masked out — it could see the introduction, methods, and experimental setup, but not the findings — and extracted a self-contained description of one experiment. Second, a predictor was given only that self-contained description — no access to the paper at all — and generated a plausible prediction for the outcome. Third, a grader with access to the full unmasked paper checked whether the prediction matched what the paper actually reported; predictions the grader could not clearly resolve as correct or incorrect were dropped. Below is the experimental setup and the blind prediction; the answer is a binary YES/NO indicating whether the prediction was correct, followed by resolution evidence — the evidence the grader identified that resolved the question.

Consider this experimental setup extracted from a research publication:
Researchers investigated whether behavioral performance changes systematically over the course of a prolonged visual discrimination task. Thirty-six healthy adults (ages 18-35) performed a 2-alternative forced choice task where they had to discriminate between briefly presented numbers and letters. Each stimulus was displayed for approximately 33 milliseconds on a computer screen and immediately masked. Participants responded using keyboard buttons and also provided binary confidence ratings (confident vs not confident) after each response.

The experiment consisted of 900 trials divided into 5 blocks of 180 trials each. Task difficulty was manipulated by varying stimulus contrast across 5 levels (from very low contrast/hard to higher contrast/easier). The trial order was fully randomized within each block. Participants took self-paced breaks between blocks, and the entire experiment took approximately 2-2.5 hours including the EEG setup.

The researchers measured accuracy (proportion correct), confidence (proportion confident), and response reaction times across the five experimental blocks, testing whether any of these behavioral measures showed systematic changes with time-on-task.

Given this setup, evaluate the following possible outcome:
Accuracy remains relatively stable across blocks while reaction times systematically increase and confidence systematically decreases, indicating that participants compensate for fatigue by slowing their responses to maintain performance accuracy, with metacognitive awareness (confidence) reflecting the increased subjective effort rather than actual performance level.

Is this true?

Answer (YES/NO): NO